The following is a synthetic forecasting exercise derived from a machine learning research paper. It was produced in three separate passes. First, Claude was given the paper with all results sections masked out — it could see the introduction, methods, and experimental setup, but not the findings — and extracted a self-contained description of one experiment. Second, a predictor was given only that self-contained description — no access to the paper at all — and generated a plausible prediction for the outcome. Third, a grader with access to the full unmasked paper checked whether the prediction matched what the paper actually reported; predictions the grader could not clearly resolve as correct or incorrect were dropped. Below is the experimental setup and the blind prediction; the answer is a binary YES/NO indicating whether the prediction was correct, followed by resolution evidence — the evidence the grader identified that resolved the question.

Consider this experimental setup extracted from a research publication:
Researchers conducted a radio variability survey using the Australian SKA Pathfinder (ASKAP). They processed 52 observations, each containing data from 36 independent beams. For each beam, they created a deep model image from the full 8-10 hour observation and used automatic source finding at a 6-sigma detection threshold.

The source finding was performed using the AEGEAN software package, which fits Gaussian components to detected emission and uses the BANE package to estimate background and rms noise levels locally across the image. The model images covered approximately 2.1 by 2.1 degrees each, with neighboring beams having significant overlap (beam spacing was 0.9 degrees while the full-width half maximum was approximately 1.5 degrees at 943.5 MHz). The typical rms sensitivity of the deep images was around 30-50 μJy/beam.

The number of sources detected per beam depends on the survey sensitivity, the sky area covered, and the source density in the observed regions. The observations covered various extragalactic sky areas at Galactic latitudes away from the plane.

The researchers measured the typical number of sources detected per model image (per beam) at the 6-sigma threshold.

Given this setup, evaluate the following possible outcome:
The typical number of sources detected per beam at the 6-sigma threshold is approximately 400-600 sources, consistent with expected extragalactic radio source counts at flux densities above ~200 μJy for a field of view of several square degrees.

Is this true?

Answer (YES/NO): NO